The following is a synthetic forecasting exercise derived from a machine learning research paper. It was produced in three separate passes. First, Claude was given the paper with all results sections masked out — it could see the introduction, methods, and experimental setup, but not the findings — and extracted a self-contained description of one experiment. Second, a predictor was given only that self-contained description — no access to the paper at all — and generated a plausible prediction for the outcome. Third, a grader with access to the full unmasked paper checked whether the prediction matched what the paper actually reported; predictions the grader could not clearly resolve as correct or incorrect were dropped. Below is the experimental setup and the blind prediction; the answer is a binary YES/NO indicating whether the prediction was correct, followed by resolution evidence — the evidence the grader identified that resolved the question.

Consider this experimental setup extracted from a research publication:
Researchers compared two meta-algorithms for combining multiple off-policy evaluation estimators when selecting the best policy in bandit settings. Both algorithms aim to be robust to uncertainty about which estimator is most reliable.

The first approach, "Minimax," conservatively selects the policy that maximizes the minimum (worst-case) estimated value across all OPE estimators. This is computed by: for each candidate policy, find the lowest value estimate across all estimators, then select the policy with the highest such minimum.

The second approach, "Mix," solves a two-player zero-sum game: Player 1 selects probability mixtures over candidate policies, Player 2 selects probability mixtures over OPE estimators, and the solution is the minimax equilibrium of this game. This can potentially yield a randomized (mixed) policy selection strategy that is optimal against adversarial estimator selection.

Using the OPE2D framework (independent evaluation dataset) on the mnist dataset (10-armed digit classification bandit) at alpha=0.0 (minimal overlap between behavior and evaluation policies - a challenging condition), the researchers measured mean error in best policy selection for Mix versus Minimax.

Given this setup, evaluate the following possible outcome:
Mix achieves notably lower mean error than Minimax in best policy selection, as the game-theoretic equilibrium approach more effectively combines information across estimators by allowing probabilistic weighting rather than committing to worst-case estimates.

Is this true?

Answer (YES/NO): NO